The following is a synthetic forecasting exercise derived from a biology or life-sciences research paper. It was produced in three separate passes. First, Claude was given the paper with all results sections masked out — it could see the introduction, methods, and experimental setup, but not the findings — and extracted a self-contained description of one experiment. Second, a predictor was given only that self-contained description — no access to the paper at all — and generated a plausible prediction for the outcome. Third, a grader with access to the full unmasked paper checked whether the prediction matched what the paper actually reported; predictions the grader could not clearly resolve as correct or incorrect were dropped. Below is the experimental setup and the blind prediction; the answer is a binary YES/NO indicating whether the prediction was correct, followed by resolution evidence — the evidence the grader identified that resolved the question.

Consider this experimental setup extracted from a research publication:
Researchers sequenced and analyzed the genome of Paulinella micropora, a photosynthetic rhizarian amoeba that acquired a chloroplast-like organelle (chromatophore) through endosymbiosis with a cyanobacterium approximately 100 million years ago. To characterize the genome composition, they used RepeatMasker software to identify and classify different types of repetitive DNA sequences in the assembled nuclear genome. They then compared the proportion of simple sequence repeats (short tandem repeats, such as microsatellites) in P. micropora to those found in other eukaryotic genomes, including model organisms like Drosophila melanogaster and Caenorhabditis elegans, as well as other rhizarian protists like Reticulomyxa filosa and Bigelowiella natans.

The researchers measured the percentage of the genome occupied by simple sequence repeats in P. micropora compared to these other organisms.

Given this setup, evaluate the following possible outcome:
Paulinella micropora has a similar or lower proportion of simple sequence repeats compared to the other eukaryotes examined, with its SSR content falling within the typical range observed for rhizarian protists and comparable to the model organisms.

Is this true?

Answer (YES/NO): NO